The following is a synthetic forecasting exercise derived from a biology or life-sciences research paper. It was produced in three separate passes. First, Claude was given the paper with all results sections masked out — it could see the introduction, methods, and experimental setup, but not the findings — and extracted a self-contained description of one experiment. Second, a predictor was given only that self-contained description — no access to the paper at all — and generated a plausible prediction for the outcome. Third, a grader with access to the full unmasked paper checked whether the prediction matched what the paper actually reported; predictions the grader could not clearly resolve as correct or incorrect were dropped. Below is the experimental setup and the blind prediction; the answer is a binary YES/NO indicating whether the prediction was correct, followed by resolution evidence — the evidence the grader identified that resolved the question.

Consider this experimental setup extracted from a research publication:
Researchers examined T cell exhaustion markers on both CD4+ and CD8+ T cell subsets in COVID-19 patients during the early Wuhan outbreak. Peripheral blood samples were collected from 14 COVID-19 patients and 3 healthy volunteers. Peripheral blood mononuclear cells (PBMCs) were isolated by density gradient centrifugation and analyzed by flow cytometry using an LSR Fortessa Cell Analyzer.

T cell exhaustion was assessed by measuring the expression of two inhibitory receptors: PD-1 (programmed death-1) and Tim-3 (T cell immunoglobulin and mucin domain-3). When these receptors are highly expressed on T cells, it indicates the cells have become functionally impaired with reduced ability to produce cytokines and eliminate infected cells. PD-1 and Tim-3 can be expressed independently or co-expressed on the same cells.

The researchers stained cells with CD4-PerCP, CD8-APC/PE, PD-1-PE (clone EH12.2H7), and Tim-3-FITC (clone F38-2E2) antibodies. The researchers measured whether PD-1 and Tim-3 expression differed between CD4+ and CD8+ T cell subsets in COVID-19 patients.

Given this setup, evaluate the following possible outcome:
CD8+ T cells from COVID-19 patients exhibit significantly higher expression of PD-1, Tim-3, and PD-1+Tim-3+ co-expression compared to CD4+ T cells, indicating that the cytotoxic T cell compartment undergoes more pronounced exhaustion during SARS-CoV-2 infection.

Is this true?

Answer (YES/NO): NO